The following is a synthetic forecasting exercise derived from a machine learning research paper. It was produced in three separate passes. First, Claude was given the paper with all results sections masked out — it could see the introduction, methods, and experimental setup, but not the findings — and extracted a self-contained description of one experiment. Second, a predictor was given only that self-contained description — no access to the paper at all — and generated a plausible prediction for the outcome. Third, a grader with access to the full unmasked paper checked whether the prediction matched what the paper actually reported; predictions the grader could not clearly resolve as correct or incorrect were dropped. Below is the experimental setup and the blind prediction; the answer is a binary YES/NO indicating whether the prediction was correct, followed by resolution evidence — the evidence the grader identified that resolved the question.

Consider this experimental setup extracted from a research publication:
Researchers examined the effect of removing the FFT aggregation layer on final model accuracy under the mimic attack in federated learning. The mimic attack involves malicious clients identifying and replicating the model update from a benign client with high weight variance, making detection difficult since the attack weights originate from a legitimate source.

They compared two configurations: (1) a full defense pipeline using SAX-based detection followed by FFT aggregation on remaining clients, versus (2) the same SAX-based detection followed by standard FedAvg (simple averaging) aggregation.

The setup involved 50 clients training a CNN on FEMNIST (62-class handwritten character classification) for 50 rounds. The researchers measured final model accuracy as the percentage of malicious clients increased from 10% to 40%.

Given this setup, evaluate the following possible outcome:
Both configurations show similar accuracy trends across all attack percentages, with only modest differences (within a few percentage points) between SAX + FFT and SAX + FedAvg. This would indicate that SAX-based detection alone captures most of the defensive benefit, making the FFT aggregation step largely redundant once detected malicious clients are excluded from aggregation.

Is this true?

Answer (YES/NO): NO